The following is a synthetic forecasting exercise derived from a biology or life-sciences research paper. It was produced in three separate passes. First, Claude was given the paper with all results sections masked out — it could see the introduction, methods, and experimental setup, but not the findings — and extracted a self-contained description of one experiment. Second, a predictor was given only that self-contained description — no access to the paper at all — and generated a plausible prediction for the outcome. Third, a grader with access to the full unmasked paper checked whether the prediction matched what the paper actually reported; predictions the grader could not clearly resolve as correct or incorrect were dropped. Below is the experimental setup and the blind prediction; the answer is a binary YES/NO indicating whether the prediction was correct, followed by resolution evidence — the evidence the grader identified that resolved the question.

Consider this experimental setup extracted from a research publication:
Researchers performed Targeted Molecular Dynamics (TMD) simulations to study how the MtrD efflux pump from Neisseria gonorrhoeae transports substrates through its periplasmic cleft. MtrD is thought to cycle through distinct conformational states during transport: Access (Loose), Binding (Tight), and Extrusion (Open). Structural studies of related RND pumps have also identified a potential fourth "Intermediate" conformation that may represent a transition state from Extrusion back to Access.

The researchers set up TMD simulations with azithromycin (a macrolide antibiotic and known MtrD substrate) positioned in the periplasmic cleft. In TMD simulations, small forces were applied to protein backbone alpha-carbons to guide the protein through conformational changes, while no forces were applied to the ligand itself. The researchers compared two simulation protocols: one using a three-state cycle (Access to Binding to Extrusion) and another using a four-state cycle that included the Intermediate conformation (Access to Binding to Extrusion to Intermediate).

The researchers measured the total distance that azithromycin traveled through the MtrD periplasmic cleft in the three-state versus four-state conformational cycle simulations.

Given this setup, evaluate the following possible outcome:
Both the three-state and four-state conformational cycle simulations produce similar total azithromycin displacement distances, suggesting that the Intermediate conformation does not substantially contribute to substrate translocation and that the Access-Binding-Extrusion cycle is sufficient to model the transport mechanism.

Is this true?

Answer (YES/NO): NO